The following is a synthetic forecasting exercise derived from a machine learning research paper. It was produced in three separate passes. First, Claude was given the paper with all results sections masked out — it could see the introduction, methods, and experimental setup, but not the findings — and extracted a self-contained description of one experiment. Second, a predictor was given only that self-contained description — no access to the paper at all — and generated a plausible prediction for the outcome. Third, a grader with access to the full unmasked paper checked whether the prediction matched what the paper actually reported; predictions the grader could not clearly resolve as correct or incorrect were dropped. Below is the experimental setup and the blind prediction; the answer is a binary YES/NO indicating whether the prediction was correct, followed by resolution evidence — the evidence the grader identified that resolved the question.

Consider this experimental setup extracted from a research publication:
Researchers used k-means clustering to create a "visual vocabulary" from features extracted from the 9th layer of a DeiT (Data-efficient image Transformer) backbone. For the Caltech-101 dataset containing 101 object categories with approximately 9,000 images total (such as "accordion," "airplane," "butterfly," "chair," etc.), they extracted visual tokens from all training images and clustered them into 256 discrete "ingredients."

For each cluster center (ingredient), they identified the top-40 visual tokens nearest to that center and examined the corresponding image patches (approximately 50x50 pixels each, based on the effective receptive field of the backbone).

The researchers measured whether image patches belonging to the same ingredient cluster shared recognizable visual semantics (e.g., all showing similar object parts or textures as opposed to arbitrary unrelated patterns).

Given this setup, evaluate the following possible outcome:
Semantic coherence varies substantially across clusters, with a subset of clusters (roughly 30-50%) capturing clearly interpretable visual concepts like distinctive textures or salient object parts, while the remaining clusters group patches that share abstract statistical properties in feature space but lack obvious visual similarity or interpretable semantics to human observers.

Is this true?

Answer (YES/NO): NO